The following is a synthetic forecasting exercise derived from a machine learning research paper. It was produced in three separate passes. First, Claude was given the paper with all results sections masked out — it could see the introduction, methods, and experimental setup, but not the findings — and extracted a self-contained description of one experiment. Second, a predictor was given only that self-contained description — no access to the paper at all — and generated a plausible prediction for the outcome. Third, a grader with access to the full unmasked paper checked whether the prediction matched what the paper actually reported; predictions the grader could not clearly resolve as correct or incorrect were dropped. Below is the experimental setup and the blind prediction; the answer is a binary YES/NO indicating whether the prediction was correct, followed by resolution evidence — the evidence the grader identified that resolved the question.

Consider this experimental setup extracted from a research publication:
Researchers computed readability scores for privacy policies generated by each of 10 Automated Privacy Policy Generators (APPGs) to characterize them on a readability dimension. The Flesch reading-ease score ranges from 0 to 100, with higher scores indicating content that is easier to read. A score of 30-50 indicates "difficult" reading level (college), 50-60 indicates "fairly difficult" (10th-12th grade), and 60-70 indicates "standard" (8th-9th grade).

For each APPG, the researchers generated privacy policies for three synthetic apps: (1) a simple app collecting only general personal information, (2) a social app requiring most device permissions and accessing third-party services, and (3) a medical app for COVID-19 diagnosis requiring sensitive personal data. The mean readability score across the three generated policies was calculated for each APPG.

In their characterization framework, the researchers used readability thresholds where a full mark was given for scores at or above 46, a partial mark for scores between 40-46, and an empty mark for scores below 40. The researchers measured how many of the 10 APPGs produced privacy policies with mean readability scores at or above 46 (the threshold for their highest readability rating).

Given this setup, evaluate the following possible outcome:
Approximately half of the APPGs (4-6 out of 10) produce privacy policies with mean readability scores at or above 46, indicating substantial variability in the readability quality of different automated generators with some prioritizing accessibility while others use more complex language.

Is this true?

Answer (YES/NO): NO